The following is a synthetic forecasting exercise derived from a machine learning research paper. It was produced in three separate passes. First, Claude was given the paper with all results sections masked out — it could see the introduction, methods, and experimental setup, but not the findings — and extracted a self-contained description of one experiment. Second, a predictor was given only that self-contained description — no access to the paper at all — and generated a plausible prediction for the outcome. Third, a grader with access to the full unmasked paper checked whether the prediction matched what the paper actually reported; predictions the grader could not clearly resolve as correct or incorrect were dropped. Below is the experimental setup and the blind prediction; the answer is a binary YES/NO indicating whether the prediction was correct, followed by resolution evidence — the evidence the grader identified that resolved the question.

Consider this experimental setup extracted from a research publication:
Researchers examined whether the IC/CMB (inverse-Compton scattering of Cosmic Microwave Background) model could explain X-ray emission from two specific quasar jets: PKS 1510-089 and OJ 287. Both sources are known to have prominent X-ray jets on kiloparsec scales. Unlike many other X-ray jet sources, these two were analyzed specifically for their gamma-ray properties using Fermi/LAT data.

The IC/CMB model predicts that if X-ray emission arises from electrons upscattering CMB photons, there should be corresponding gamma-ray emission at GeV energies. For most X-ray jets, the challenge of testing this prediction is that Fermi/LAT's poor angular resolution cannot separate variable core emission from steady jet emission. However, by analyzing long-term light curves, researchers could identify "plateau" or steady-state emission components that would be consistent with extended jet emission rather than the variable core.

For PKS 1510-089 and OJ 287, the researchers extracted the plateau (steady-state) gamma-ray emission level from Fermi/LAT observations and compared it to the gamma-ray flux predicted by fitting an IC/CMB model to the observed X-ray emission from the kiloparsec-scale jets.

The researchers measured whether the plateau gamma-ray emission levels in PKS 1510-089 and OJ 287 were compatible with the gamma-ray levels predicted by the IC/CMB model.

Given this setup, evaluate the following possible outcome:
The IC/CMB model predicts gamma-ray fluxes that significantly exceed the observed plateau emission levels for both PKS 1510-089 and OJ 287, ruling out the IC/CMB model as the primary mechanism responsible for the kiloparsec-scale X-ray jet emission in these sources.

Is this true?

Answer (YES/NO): NO